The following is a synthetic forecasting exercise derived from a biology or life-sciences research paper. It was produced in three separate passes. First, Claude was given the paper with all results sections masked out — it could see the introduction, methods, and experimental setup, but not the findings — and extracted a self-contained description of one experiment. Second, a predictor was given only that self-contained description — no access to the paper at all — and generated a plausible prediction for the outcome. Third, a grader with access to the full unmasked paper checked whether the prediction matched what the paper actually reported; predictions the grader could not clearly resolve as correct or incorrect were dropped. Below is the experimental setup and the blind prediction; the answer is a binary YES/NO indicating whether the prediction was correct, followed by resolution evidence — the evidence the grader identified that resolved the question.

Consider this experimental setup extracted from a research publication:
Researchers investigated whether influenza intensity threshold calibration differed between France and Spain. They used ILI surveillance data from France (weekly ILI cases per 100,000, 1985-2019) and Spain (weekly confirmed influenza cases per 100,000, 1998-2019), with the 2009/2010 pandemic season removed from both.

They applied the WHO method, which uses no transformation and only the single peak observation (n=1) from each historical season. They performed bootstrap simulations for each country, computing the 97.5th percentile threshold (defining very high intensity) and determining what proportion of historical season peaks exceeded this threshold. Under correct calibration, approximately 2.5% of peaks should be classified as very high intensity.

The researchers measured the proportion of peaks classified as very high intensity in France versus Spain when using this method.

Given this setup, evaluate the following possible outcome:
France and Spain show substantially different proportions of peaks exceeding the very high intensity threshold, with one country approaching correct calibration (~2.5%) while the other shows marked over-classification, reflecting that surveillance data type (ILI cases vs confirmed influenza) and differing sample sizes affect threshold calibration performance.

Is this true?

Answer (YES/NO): NO